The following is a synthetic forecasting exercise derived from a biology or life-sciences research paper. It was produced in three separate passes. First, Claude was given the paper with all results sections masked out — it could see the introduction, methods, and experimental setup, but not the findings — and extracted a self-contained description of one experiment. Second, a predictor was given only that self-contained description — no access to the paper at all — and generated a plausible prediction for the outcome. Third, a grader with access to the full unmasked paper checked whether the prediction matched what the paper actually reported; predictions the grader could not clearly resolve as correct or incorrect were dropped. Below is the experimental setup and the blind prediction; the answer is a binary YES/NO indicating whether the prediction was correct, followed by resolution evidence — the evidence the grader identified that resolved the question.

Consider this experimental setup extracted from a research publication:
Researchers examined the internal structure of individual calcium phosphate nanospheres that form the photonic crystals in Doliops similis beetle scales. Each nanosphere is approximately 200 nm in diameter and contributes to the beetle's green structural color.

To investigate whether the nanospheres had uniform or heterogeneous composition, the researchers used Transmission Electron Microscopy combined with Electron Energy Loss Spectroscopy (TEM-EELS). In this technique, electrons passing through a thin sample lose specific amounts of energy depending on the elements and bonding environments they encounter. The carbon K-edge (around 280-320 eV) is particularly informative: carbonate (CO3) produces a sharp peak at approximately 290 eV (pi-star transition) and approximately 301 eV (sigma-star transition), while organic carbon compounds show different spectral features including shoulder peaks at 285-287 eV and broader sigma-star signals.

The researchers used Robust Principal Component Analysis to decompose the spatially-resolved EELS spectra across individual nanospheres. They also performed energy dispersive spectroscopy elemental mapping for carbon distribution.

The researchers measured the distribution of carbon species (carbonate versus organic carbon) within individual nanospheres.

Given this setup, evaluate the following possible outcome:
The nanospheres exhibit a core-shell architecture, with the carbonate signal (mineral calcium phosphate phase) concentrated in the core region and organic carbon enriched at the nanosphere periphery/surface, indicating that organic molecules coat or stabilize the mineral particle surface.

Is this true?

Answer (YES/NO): YES